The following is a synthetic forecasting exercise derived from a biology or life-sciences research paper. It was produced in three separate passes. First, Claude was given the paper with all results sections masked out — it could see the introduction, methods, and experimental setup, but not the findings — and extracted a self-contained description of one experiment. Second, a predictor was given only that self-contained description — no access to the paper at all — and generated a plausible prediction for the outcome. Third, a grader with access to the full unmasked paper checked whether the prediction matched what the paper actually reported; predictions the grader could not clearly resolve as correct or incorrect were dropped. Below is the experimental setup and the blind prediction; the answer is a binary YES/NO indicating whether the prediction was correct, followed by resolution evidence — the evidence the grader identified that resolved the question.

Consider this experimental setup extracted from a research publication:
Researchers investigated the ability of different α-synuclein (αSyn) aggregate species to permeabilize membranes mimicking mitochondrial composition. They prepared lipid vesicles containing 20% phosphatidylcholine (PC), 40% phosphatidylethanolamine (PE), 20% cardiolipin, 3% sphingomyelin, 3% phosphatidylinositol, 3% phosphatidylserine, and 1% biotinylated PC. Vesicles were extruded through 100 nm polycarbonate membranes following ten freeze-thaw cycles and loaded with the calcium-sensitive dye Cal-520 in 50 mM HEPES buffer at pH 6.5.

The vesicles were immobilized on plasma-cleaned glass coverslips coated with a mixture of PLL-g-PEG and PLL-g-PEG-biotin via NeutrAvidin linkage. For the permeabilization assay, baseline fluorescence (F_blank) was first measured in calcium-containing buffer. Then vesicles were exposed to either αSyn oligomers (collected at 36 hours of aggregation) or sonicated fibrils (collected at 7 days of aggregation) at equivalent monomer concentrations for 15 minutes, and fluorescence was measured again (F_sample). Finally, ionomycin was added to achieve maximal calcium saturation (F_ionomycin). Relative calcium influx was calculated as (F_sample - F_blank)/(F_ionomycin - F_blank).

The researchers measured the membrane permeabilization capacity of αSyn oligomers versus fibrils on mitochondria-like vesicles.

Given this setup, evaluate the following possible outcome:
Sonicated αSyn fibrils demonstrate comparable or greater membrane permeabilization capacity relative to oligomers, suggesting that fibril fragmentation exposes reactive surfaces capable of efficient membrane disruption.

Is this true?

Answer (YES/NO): NO